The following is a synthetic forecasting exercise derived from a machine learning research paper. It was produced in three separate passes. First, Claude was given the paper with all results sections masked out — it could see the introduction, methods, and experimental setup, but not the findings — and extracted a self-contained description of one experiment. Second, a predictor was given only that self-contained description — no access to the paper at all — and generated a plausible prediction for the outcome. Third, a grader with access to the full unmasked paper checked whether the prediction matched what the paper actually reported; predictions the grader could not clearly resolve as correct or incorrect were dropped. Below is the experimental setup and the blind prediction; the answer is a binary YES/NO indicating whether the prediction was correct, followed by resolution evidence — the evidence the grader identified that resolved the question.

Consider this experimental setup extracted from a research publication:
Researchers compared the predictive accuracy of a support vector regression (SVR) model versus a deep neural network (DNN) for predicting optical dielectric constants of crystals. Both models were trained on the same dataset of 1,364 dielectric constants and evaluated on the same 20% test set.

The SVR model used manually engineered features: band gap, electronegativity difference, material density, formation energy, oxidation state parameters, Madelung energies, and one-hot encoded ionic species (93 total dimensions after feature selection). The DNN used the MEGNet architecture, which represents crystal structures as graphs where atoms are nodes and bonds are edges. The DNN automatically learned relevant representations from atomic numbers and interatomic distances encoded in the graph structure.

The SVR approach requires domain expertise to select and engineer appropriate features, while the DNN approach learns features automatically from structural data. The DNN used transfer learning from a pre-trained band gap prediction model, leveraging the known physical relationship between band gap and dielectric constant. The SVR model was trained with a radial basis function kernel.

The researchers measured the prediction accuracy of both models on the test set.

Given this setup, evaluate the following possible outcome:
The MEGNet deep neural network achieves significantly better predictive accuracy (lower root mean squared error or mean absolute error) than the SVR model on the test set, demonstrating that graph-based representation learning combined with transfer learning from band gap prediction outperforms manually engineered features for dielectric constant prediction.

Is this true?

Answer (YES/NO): NO